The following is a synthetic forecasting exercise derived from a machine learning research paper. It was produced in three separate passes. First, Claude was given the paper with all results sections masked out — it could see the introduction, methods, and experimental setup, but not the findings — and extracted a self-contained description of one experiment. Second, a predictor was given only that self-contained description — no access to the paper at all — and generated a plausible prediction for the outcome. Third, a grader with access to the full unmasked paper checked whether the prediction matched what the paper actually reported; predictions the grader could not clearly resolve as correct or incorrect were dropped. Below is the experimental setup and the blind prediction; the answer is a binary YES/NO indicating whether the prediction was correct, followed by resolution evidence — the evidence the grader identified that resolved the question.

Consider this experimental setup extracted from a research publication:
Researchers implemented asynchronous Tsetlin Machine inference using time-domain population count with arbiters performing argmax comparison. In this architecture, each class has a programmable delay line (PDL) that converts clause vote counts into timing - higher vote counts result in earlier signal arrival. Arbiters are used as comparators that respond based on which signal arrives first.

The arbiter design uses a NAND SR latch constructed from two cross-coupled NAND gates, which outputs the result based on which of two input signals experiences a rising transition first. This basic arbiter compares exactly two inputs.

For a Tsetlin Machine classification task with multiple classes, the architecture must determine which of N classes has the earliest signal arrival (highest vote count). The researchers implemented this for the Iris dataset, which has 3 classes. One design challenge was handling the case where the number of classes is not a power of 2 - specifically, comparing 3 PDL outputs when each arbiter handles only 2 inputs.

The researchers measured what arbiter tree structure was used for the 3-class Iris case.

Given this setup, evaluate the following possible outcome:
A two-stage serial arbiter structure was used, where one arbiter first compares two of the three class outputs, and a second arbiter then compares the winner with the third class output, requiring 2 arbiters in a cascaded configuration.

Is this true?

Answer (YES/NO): NO